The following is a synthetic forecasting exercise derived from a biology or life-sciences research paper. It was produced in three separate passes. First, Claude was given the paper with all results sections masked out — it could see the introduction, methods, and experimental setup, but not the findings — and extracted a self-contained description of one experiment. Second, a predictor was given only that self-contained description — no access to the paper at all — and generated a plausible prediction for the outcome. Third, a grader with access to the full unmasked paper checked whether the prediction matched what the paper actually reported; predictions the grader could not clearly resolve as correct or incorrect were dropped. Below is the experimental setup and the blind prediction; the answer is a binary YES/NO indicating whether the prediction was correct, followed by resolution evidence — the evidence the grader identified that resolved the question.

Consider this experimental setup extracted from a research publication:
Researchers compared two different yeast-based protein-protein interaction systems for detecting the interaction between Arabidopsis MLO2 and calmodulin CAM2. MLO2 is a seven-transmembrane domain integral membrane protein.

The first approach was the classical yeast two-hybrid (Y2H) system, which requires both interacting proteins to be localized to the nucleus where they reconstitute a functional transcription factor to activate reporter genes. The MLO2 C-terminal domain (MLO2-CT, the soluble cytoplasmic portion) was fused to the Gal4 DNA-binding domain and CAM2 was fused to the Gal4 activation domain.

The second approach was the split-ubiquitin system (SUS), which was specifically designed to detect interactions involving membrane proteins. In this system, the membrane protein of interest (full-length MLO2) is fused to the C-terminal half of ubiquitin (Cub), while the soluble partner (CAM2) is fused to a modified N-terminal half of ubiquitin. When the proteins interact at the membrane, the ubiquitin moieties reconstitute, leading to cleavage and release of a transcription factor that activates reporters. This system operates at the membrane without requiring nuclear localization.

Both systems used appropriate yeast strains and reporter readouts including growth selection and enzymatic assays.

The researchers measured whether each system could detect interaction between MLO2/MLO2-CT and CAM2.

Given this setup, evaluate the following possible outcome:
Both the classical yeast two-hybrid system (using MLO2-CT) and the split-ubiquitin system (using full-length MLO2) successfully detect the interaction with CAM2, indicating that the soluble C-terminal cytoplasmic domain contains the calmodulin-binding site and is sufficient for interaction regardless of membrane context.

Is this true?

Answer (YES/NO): NO